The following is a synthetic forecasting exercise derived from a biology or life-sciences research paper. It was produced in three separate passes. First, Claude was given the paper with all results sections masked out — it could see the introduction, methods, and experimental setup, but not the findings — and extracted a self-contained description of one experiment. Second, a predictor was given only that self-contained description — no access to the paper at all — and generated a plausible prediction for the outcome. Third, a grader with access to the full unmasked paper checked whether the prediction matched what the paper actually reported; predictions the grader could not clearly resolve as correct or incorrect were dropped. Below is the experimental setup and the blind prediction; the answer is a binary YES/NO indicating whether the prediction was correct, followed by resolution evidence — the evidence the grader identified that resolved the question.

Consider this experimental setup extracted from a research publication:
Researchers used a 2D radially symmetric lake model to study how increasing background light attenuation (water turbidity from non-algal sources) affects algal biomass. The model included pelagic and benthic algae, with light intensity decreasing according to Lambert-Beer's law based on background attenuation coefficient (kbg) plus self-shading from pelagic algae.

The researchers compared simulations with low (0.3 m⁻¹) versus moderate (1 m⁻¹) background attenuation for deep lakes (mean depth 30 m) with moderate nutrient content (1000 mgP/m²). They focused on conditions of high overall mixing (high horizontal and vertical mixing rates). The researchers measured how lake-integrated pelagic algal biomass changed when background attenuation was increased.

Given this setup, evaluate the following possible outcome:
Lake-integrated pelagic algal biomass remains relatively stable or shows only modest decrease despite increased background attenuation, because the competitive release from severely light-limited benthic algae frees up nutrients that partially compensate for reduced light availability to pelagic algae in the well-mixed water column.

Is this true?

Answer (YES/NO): NO